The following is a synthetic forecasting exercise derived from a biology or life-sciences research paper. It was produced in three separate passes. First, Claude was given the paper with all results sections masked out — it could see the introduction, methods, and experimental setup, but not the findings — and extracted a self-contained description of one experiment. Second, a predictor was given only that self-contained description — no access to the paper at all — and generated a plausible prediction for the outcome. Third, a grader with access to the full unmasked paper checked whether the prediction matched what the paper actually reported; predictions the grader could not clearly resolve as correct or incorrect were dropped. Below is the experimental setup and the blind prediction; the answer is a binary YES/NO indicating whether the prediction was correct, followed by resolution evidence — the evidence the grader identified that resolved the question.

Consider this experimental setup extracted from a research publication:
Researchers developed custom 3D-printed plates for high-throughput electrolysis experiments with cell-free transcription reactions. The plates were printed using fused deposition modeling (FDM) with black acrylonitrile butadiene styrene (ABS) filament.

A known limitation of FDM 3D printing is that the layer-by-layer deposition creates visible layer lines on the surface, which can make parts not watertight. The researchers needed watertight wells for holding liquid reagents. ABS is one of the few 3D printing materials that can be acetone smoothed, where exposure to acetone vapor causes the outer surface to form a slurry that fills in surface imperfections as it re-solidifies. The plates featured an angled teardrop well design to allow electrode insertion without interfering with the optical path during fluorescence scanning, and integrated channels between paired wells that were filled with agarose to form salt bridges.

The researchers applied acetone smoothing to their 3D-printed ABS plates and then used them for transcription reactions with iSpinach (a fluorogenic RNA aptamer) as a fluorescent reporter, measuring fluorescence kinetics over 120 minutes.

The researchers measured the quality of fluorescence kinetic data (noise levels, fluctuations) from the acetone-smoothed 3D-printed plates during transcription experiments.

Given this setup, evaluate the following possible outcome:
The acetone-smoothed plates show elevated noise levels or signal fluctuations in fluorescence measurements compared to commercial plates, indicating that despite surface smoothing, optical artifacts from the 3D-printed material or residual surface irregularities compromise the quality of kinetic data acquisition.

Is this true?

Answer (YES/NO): YES